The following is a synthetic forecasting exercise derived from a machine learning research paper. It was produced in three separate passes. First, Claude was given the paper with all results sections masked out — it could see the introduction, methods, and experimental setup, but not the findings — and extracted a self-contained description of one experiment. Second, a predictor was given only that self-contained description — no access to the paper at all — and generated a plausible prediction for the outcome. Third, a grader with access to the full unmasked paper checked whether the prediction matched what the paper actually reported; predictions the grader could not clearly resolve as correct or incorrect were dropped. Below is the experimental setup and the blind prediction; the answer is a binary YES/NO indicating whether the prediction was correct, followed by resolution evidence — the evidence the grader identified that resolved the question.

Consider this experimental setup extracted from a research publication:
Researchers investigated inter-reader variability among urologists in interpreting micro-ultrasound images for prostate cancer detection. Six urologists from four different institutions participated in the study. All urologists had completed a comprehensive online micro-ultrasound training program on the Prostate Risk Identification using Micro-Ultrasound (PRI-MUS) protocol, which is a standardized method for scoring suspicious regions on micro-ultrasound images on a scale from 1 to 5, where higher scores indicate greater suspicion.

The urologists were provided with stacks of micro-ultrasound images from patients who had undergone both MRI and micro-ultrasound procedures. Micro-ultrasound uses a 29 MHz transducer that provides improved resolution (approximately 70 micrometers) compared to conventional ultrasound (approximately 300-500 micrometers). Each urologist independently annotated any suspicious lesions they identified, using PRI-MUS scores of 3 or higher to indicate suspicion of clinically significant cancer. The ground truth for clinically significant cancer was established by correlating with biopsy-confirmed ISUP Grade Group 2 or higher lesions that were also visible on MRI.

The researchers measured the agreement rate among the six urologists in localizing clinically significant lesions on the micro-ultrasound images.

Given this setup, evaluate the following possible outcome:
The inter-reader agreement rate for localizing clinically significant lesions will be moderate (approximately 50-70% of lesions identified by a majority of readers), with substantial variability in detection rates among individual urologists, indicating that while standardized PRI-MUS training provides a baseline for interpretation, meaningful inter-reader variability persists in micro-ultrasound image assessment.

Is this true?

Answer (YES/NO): NO